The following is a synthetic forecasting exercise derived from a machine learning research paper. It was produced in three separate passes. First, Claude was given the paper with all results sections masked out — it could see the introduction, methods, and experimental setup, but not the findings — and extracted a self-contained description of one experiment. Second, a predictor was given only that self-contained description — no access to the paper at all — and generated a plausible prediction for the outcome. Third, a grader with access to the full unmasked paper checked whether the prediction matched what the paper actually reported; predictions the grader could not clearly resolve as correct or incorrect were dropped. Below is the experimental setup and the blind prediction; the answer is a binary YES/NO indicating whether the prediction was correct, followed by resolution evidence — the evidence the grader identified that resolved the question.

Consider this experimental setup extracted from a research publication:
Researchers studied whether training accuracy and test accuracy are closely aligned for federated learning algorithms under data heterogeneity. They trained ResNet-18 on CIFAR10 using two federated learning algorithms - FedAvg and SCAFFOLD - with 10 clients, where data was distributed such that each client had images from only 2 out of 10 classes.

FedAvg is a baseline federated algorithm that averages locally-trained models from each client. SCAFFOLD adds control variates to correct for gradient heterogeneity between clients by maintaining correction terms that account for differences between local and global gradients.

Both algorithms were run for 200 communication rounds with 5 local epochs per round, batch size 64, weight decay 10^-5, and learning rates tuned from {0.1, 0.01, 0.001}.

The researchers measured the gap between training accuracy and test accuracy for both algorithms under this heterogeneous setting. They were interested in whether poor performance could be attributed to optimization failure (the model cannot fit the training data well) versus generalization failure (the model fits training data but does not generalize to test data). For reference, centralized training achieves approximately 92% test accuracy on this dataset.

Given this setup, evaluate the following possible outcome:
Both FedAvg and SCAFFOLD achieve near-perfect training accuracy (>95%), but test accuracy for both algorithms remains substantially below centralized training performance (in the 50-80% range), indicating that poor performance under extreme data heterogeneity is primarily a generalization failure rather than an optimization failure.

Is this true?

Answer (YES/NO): NO